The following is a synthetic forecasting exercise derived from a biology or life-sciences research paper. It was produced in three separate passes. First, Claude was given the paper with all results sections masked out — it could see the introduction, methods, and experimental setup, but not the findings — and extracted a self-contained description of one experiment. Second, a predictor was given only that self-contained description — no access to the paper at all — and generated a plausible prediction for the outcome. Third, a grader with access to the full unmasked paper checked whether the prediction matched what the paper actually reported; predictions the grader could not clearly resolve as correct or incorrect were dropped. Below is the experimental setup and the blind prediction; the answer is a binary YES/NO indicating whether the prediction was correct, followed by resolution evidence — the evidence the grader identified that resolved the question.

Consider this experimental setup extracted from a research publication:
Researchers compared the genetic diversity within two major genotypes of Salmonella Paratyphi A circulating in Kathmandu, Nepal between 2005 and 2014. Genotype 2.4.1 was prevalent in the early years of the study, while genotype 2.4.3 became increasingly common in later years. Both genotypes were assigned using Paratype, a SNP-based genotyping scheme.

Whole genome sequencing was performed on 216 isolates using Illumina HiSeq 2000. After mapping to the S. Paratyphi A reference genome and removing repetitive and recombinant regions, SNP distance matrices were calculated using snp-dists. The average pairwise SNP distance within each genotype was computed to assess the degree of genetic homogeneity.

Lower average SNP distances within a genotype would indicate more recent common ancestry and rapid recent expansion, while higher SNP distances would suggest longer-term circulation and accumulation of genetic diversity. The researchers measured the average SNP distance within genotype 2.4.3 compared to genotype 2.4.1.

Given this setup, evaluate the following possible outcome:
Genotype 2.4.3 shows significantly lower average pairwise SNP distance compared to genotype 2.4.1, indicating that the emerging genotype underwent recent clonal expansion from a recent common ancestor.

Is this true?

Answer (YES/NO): YES